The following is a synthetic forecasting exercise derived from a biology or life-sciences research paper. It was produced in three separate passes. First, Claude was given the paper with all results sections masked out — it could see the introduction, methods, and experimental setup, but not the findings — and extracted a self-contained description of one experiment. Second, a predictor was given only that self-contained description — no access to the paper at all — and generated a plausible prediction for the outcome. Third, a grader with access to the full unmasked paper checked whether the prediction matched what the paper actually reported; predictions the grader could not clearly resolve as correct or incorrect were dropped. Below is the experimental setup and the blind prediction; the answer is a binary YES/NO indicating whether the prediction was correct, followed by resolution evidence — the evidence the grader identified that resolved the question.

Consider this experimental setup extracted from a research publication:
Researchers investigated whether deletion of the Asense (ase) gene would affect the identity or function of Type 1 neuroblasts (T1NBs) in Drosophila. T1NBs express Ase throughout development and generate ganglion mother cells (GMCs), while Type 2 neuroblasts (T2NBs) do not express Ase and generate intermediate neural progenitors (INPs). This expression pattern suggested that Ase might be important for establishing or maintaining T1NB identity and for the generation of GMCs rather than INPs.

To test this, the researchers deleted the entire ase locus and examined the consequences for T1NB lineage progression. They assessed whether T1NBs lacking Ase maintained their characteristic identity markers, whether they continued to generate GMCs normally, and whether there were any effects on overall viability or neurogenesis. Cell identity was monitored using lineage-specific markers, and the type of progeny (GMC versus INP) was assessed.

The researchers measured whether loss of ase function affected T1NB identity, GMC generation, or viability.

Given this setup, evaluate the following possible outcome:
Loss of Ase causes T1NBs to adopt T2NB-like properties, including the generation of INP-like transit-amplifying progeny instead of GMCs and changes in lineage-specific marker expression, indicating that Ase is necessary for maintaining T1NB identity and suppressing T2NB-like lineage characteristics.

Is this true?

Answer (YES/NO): NO